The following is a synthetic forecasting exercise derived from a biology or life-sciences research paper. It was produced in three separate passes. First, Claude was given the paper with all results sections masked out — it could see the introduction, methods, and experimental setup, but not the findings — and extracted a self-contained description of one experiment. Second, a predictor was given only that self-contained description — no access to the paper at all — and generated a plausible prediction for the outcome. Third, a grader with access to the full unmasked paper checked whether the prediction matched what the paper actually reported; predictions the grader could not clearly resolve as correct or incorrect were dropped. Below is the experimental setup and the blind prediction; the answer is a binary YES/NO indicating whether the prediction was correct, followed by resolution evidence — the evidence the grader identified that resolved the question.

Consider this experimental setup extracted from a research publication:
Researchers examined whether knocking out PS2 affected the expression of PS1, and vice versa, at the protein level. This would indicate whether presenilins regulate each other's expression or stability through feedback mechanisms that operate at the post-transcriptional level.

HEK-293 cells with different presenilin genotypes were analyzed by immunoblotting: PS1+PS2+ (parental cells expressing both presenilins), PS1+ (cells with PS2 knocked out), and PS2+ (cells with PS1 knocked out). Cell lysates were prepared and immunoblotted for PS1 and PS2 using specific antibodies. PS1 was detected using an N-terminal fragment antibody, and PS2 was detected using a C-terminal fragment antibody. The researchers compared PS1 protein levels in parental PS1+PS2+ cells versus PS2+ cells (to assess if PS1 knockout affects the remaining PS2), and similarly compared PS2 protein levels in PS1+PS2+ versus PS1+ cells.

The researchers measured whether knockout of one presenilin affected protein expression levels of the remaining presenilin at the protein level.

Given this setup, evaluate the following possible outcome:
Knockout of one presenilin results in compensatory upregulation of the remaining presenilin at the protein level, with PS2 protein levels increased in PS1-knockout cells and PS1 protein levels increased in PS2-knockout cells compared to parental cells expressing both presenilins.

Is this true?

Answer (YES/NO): YES